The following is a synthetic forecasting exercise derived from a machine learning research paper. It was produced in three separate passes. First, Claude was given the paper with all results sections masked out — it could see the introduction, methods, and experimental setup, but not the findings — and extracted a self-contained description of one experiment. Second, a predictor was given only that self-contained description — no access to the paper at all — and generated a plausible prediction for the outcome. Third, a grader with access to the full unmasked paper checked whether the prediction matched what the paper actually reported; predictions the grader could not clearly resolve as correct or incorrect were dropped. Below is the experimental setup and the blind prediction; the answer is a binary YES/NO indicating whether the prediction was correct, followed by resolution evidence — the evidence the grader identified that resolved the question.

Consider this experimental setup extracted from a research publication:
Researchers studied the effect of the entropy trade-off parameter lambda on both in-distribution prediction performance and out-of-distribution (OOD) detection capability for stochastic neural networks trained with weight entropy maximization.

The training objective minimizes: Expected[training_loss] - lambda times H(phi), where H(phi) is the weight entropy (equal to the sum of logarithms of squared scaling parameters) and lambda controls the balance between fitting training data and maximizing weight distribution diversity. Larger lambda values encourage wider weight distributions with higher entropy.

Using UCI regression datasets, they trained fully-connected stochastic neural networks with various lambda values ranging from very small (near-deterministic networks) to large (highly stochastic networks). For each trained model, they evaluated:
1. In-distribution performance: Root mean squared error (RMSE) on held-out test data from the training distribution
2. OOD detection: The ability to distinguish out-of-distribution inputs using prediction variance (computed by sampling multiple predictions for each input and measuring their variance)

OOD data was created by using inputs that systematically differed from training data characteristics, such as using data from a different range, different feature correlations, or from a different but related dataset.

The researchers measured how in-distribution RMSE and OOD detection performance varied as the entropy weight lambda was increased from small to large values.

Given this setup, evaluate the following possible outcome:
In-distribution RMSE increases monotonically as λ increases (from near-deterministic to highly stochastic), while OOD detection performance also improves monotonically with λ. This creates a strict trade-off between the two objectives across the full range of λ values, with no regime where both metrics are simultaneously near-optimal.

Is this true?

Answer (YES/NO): NO